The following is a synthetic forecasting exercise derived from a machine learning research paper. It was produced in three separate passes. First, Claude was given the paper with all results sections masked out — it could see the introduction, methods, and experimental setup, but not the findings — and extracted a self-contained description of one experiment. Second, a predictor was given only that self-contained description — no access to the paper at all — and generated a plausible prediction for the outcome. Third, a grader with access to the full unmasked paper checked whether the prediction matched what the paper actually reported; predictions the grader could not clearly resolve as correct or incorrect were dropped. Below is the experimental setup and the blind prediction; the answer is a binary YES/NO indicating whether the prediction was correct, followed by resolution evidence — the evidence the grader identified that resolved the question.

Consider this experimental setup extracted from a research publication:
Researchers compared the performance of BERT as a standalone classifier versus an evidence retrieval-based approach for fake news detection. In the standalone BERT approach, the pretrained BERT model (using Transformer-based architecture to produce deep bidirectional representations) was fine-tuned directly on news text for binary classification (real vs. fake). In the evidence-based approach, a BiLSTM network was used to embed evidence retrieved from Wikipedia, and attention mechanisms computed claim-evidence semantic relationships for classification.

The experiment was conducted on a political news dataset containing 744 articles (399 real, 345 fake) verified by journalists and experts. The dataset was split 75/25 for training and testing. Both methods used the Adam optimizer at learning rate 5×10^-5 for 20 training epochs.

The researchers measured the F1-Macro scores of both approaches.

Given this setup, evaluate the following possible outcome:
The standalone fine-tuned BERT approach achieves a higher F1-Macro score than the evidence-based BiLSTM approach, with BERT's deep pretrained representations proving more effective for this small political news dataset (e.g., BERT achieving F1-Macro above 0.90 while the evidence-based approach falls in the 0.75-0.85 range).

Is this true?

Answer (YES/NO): NO